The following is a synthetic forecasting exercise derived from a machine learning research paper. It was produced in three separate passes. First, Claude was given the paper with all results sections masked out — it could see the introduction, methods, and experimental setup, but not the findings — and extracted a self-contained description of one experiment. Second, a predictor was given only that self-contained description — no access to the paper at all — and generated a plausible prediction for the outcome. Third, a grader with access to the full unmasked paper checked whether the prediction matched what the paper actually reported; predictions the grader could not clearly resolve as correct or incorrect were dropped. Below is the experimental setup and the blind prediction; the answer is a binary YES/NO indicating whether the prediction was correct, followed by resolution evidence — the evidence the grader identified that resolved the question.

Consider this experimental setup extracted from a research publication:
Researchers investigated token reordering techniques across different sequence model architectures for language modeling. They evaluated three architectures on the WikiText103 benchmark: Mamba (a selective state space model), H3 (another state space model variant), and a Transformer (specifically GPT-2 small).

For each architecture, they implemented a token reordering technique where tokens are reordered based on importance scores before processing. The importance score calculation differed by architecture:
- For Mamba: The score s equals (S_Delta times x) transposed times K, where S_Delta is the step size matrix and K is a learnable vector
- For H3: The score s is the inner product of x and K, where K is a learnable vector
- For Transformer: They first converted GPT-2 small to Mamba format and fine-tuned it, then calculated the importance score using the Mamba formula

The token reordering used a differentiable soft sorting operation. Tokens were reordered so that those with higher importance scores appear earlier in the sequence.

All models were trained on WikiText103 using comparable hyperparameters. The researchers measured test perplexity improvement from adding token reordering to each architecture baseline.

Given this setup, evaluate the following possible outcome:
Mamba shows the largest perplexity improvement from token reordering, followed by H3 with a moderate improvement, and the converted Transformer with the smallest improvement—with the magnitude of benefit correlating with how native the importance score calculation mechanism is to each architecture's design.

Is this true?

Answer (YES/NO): NO